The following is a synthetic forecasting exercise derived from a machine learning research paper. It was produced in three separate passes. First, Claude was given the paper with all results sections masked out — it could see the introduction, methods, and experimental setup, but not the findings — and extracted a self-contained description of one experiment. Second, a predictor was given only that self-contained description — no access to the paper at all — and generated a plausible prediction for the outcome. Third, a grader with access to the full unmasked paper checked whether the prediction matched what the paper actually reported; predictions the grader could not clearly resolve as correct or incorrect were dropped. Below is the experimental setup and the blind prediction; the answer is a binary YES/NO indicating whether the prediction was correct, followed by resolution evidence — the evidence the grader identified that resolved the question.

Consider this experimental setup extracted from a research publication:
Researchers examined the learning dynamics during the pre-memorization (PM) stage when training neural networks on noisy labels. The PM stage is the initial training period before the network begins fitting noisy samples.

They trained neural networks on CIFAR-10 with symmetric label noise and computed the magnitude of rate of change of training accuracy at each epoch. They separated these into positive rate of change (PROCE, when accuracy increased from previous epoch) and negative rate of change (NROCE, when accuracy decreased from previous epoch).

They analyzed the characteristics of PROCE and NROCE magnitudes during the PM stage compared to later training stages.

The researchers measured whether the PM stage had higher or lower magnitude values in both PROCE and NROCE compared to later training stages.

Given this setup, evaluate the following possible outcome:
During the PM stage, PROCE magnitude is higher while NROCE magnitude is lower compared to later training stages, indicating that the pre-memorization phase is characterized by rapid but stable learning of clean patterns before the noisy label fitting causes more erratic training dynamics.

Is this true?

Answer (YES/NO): NO